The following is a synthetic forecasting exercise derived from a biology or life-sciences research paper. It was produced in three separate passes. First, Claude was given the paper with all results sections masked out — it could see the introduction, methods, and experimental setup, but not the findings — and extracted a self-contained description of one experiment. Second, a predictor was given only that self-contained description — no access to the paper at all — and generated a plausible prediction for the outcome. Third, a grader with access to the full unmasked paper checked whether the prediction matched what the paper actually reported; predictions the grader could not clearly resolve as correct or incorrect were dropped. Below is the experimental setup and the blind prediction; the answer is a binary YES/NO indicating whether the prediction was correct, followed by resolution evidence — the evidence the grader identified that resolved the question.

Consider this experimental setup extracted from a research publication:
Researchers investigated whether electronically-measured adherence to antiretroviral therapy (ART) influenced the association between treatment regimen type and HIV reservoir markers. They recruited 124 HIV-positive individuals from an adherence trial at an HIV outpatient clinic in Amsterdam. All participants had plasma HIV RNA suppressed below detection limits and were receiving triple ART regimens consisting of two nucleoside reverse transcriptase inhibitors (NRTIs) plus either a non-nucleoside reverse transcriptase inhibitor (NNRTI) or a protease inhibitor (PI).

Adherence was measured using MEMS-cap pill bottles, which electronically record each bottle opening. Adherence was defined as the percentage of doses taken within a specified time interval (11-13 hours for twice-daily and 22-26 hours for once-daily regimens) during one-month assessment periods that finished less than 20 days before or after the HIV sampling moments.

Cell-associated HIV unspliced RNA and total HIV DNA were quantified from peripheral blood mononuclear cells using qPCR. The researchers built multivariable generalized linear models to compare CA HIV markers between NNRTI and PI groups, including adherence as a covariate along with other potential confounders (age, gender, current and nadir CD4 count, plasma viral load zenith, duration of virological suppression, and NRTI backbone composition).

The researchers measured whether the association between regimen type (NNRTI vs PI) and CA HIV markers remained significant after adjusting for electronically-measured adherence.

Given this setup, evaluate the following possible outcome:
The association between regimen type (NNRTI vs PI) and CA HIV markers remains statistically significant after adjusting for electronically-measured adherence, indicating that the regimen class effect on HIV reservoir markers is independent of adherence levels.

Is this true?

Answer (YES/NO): YES